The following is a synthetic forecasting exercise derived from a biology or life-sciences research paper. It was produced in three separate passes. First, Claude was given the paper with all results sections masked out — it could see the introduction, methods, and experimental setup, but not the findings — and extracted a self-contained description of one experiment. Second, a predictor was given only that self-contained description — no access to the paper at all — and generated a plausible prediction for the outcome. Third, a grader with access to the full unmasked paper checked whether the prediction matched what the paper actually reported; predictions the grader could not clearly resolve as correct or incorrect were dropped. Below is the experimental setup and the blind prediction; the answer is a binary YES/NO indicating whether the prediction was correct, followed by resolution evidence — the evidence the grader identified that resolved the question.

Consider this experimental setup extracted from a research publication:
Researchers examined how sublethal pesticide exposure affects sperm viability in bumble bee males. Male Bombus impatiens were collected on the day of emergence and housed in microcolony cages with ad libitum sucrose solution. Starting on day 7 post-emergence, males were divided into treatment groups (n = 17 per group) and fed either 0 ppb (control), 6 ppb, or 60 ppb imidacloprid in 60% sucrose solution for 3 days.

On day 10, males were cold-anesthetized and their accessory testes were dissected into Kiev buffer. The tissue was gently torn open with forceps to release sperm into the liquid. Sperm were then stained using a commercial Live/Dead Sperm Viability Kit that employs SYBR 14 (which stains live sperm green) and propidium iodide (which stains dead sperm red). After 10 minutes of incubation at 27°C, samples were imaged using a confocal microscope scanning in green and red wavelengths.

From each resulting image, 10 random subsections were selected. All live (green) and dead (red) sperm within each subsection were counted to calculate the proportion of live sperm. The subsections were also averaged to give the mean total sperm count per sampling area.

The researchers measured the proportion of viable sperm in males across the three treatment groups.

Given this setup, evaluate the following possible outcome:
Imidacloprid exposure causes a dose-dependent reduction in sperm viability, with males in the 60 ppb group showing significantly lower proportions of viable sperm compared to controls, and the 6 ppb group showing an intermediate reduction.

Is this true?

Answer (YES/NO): NO